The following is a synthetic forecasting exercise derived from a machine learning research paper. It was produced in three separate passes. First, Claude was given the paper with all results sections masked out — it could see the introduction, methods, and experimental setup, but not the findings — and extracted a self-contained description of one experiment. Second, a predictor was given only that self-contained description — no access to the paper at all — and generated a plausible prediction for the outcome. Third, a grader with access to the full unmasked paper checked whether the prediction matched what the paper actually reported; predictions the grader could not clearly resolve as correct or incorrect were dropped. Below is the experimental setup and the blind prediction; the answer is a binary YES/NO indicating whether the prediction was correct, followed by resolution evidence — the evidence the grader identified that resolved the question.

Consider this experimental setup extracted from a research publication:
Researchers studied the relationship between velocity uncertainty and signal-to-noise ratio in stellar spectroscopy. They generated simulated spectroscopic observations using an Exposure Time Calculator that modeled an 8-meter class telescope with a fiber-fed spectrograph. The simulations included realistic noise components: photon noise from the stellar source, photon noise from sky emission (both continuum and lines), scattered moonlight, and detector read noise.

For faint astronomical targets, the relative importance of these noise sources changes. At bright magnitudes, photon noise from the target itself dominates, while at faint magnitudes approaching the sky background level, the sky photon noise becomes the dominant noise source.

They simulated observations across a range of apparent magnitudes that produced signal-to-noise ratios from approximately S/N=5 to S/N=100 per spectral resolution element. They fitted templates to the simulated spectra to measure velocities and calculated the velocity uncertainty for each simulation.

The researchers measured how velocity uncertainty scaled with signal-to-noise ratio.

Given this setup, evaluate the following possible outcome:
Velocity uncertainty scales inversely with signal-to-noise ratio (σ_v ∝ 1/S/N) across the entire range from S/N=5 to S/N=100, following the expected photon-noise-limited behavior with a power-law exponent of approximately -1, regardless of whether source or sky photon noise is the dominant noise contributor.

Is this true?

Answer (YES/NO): NO